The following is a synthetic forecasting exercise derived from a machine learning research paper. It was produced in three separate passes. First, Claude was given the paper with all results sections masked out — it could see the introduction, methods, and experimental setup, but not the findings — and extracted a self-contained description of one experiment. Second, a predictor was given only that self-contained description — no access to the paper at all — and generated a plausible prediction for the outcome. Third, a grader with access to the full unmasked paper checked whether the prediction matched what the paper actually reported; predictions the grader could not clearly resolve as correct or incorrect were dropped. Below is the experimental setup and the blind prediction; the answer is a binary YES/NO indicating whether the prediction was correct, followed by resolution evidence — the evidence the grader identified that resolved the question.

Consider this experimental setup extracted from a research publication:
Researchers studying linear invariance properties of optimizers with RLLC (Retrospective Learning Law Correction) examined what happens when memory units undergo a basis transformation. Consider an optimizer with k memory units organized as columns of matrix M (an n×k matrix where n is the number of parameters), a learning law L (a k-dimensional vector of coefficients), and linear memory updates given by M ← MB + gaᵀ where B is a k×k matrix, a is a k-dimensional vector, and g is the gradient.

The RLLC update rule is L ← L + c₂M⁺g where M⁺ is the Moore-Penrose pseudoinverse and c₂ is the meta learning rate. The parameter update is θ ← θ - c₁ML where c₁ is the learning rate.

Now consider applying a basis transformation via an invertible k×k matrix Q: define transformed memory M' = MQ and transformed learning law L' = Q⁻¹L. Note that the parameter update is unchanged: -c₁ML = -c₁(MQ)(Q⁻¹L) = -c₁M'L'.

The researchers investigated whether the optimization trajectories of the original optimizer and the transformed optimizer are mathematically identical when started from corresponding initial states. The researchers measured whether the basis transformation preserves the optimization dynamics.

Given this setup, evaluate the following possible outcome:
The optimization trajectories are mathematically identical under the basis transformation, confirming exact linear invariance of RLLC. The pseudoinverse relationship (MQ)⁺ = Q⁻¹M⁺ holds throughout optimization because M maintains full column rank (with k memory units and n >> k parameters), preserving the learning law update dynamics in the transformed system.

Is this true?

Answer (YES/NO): NO